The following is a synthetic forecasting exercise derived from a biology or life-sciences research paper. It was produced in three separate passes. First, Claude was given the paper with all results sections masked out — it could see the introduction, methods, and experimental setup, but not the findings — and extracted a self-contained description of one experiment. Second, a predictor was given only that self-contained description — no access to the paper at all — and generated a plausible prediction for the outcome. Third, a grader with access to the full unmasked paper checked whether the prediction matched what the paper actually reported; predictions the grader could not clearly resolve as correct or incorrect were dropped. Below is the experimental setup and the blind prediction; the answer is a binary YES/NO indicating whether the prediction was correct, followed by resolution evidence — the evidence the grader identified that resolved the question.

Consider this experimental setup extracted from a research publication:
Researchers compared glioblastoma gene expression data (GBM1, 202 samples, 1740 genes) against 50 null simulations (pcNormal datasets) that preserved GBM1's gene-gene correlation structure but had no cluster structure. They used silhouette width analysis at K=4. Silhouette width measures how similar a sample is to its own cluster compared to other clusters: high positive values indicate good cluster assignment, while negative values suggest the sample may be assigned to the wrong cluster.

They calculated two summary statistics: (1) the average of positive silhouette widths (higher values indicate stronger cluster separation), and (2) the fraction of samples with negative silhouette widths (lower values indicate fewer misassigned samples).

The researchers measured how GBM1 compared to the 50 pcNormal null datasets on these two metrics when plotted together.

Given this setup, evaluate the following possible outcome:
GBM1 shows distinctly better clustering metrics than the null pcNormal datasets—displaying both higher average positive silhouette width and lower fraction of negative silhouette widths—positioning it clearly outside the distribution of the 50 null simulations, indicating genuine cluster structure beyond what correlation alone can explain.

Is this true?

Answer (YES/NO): NO